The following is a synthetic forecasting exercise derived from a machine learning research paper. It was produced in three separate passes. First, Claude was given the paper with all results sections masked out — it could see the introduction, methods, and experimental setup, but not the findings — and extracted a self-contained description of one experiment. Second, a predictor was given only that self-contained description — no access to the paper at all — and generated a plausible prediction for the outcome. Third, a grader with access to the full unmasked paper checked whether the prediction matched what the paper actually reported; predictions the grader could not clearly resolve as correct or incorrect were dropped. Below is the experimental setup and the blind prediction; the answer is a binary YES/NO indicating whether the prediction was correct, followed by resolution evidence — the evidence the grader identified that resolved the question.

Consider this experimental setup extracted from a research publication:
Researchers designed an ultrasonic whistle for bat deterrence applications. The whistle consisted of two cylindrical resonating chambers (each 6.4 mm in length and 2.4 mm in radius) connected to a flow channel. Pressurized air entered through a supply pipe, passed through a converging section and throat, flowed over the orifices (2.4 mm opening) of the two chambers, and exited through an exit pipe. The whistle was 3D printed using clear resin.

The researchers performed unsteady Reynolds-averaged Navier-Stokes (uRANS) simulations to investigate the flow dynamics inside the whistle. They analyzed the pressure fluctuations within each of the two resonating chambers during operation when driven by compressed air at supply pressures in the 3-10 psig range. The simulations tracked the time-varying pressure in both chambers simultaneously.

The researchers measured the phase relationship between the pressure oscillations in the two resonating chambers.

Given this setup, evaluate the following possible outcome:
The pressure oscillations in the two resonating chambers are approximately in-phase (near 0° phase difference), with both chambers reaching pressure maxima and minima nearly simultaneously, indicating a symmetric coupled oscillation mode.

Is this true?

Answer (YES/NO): NO